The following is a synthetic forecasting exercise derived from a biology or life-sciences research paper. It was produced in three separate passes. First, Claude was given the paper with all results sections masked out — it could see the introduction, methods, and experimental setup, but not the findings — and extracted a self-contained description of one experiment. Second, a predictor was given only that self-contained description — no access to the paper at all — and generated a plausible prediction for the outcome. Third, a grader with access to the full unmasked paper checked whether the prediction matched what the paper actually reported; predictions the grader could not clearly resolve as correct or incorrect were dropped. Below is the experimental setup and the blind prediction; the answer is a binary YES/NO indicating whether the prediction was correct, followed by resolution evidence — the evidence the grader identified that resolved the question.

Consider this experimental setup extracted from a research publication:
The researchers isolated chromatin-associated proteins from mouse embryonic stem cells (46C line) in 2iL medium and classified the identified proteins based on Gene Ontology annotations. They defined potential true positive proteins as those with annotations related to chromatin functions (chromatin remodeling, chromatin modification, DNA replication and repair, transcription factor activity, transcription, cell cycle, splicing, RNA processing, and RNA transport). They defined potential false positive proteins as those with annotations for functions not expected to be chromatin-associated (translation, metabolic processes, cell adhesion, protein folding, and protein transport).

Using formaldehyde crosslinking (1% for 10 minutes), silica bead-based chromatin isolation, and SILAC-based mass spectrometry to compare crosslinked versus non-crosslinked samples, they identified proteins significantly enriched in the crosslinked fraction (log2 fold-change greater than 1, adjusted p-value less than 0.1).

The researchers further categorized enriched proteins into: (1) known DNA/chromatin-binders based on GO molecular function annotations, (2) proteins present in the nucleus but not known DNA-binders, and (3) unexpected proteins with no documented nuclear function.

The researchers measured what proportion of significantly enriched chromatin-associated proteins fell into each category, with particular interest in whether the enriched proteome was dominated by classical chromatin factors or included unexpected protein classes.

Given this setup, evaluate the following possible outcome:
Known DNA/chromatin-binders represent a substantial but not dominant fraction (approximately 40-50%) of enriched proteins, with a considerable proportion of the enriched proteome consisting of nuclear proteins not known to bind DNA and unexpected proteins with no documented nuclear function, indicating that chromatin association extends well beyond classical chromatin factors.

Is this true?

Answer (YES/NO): NO